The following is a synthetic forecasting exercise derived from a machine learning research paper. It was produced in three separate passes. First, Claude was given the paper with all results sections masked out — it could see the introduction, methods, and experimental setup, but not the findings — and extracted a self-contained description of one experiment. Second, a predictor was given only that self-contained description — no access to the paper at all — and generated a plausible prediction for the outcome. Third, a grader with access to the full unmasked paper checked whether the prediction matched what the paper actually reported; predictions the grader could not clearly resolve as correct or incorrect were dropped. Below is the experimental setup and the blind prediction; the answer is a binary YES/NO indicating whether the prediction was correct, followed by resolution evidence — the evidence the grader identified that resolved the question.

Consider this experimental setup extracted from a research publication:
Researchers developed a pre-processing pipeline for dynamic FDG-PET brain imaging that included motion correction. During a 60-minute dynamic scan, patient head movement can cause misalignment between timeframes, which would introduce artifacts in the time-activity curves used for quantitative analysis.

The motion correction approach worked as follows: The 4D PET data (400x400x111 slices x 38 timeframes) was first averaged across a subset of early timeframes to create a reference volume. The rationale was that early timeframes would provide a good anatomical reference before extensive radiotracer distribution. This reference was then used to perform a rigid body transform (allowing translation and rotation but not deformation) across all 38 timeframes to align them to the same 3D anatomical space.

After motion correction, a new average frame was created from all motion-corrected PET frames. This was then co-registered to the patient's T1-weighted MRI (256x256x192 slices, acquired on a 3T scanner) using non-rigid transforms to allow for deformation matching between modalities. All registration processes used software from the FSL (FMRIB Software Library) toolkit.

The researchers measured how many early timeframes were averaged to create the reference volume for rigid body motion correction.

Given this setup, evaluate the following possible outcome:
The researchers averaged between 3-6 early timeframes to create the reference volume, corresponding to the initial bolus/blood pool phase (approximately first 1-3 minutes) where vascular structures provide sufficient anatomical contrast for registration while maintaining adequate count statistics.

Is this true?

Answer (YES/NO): NO